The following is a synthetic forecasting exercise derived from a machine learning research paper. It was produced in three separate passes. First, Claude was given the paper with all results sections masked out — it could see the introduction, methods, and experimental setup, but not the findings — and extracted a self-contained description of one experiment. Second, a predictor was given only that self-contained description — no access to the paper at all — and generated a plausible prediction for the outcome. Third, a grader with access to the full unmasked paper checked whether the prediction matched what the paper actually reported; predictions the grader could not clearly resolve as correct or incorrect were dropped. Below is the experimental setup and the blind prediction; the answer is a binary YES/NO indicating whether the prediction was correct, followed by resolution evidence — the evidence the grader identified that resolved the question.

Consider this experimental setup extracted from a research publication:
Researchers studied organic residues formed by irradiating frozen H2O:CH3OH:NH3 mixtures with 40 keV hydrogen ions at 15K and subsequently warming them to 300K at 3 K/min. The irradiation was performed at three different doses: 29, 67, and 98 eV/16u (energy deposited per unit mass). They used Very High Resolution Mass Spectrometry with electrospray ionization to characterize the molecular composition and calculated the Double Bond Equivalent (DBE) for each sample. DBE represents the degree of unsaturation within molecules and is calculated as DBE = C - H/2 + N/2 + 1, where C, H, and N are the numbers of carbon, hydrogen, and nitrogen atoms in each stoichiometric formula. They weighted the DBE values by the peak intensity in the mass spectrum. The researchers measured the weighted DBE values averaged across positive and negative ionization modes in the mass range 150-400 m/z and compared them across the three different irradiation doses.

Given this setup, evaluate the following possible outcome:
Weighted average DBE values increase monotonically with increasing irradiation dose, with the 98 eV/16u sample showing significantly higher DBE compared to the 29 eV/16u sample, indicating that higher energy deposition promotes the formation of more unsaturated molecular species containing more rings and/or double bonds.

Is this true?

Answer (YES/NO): YES